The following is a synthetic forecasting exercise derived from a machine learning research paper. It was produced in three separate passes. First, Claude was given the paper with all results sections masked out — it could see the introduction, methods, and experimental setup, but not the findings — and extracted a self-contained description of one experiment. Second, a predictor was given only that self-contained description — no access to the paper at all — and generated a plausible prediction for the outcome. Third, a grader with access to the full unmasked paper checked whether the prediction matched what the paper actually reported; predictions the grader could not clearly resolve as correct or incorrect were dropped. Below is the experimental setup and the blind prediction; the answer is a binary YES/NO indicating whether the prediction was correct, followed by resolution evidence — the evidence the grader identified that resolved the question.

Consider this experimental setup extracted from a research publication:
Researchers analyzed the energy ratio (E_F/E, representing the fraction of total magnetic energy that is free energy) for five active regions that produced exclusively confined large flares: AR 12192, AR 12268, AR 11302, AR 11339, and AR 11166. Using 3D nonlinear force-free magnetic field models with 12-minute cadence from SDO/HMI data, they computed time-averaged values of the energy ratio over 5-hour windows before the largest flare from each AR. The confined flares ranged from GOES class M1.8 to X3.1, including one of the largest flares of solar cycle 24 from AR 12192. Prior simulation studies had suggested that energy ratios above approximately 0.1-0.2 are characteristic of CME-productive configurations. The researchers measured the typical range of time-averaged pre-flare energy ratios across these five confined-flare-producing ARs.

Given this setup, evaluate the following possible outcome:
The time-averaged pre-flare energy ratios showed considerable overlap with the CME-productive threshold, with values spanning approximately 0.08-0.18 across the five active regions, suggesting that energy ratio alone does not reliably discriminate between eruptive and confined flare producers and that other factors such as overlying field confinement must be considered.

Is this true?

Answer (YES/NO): NO